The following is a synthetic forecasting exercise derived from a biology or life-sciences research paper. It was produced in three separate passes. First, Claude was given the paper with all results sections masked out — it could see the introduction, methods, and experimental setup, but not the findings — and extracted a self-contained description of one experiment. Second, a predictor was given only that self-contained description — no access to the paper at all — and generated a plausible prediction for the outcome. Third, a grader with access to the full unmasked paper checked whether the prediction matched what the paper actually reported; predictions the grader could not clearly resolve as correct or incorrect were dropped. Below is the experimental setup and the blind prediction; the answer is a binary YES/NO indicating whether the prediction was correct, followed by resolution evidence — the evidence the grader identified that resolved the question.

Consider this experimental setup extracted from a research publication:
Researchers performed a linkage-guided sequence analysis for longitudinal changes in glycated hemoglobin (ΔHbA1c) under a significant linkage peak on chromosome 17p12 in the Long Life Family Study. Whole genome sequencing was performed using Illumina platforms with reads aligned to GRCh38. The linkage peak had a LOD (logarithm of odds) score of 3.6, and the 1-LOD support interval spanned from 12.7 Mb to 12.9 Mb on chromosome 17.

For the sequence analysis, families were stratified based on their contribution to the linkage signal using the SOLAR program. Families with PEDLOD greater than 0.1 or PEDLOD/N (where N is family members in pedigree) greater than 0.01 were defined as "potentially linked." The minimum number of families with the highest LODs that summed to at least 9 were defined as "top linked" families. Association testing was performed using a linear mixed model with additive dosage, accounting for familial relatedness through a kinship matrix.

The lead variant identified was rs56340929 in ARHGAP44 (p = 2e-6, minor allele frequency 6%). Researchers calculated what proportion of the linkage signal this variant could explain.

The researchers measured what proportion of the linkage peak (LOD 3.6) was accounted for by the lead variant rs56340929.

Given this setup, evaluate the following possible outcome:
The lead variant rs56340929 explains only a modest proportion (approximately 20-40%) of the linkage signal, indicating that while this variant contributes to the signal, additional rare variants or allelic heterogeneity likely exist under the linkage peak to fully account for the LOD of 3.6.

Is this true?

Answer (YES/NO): YES